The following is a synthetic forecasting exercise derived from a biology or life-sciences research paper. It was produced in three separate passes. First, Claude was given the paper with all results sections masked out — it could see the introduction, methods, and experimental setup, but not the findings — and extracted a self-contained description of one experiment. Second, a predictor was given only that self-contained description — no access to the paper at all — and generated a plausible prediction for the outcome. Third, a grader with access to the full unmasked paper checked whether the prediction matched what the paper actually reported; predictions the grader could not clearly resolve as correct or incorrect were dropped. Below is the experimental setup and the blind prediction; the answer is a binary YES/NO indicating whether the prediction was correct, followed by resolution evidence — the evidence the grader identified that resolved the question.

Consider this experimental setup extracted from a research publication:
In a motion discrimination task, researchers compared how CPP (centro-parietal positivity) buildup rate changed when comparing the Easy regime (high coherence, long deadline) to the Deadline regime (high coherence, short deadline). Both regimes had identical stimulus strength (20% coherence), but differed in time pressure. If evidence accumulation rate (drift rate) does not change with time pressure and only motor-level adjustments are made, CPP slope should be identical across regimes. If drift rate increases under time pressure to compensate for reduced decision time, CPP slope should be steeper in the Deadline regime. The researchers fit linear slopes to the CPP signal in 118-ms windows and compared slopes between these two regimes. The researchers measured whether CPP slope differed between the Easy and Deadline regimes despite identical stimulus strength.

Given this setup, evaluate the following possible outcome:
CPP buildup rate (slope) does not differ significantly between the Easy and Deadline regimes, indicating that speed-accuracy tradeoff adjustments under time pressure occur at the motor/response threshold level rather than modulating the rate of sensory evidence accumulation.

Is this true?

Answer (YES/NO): NO